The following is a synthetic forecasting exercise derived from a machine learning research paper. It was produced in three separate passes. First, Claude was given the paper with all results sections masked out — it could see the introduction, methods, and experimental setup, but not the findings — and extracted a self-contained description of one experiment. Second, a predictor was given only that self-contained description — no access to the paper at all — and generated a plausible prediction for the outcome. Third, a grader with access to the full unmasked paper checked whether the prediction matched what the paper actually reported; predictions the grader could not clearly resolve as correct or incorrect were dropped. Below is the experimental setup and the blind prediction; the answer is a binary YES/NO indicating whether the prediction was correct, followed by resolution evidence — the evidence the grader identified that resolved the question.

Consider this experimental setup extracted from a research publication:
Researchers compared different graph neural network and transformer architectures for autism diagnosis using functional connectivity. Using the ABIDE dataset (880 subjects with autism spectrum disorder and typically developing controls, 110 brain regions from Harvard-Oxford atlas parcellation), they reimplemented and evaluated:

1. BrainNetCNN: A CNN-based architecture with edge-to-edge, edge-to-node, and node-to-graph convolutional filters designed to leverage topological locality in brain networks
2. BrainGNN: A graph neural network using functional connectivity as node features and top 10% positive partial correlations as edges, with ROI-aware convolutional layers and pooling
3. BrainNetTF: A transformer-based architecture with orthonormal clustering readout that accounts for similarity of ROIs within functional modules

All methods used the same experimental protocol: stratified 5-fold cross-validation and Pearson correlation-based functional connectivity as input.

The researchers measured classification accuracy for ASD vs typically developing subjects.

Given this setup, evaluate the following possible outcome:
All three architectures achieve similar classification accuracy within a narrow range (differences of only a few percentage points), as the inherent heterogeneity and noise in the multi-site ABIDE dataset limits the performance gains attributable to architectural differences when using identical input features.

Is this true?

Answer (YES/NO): NO